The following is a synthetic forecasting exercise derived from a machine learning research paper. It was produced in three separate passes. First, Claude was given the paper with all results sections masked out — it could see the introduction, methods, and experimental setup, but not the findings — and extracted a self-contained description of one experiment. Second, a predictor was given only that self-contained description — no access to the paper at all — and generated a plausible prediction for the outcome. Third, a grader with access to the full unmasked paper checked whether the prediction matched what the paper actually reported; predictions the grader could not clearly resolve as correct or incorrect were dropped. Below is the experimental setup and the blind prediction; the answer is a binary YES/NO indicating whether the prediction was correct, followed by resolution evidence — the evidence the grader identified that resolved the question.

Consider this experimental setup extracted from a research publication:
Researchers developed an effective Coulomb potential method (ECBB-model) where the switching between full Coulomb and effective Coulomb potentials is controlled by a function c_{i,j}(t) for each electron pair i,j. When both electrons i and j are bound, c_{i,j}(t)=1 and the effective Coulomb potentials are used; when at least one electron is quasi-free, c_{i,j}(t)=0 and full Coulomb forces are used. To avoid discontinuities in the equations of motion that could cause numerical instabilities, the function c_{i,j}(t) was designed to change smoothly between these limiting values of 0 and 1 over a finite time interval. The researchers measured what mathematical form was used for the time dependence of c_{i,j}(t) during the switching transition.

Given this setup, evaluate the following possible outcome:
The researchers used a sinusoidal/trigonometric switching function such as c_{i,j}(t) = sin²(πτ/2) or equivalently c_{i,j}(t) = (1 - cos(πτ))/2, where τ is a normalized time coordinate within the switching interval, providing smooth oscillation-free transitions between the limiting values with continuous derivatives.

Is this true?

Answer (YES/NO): NO